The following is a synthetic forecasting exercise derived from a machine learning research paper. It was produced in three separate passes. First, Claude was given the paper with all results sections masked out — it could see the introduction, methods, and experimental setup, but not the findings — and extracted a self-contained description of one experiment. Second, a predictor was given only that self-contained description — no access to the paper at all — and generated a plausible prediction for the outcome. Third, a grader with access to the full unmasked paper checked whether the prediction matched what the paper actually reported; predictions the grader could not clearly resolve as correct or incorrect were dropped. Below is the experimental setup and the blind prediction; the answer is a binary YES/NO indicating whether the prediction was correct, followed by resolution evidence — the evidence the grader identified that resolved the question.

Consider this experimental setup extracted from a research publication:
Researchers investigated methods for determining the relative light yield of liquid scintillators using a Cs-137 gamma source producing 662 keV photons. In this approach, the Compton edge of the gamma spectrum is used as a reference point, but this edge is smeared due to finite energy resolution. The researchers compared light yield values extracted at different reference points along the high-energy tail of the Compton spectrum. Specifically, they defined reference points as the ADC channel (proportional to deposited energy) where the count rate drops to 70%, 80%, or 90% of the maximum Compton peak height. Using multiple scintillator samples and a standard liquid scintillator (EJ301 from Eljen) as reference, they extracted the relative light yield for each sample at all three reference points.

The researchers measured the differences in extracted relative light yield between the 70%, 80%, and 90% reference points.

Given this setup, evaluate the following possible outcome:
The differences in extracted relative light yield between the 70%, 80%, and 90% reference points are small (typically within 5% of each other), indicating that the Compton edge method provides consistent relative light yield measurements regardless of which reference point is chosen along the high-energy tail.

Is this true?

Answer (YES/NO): YES